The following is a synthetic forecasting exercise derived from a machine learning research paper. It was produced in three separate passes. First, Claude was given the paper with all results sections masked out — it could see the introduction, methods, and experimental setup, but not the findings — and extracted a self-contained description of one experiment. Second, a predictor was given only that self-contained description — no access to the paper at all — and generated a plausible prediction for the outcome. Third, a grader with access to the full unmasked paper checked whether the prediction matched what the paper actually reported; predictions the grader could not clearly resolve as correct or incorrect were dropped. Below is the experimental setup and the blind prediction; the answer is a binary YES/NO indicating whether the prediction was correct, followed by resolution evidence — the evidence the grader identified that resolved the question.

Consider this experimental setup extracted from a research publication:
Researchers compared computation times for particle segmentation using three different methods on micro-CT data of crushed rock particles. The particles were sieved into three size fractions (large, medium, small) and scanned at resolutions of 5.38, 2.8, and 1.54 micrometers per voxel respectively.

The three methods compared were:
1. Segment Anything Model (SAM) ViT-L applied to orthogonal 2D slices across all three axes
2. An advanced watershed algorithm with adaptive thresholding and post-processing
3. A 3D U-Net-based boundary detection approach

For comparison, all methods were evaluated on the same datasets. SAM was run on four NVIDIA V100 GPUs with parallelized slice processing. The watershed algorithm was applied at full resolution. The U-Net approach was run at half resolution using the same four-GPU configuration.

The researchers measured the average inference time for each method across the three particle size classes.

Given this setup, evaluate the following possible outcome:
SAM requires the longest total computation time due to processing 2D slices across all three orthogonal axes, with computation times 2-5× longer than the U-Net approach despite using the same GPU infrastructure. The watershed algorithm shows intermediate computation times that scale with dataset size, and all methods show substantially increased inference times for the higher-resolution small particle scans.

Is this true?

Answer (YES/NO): NO